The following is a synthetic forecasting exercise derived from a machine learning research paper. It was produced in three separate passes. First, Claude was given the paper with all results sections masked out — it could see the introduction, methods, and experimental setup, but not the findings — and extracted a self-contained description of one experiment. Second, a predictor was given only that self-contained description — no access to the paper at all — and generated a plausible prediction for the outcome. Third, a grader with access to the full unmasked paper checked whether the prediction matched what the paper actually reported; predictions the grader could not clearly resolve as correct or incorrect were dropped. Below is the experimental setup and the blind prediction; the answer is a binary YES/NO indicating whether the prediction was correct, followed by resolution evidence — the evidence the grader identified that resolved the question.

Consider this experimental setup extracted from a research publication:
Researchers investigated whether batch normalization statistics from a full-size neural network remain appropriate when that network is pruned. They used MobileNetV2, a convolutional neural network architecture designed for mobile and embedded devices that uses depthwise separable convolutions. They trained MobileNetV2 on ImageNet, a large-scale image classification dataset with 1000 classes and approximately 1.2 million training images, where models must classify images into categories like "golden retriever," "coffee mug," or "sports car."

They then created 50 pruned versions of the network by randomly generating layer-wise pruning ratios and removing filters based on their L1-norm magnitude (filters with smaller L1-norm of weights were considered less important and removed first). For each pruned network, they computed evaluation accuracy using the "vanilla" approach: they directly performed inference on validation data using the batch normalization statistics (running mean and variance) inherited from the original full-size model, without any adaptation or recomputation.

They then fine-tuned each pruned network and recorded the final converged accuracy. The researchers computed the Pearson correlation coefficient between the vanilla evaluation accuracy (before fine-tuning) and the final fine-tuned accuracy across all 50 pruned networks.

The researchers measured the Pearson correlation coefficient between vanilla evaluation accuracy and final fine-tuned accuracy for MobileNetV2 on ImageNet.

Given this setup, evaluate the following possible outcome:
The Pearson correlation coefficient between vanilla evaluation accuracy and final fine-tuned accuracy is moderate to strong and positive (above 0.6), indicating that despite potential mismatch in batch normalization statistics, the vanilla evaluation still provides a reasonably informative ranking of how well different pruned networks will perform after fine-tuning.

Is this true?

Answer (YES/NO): NO